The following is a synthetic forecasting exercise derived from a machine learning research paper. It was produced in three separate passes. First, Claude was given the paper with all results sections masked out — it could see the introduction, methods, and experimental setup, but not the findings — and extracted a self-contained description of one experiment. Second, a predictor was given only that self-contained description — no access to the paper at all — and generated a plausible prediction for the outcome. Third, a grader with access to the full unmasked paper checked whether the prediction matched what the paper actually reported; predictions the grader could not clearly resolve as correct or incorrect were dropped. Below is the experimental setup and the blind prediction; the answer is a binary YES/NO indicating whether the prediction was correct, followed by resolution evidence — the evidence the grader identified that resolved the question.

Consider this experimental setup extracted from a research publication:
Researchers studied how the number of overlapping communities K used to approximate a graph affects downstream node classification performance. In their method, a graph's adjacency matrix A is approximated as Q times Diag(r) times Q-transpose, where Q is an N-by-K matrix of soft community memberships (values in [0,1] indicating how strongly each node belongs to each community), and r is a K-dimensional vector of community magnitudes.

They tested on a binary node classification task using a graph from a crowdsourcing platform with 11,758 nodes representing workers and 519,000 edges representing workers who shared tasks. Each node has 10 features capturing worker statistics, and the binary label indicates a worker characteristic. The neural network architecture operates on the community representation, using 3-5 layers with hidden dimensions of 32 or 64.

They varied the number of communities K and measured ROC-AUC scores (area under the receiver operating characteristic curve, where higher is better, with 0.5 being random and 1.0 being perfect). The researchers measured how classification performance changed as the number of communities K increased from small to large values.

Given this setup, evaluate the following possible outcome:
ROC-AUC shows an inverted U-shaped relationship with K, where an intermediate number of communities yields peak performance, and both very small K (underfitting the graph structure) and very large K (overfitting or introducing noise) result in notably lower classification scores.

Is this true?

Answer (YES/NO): NO